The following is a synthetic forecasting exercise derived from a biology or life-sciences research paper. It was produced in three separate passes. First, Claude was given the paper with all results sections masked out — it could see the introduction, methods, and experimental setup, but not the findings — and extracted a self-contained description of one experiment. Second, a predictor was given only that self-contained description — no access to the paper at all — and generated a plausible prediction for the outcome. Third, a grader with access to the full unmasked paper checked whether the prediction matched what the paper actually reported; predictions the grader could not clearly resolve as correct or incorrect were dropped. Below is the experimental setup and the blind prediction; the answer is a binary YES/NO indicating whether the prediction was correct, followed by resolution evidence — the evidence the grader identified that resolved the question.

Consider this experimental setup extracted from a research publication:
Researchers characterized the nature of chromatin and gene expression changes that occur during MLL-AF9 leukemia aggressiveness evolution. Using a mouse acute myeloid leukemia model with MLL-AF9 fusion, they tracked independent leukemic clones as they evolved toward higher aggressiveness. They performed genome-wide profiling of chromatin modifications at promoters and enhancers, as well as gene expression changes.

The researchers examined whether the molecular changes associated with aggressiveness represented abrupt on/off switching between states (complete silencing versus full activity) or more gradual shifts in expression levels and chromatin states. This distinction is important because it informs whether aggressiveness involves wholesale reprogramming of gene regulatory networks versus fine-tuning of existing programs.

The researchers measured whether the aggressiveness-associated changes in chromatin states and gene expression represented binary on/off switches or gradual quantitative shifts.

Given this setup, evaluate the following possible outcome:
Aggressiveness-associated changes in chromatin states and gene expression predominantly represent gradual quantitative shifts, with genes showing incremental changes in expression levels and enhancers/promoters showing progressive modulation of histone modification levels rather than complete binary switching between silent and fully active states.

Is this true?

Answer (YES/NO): YES